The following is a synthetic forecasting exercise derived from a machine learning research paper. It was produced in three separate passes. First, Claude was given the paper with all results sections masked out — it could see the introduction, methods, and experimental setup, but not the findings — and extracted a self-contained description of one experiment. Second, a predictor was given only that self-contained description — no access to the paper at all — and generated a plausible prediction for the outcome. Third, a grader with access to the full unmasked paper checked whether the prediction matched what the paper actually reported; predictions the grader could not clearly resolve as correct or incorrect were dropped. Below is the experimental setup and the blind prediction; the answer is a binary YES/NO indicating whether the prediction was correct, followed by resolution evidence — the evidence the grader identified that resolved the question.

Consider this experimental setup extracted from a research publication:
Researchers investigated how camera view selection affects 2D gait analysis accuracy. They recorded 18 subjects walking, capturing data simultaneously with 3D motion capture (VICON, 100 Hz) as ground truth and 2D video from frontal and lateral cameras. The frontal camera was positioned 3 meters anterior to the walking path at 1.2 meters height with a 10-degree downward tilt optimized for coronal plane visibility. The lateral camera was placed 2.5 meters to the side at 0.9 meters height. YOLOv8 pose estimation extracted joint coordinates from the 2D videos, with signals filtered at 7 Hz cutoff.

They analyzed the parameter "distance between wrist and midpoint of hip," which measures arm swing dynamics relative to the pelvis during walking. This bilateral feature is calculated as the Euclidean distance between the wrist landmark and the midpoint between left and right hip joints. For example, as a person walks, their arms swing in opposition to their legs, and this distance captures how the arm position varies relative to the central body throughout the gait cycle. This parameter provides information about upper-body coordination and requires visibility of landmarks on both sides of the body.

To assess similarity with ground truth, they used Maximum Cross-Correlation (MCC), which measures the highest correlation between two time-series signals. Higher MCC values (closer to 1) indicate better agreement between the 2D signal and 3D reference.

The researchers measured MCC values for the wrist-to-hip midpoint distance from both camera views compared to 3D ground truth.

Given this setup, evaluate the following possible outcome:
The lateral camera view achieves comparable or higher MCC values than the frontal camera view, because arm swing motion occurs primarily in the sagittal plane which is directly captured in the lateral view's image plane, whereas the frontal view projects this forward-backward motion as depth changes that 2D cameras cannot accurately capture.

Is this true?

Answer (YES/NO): NO